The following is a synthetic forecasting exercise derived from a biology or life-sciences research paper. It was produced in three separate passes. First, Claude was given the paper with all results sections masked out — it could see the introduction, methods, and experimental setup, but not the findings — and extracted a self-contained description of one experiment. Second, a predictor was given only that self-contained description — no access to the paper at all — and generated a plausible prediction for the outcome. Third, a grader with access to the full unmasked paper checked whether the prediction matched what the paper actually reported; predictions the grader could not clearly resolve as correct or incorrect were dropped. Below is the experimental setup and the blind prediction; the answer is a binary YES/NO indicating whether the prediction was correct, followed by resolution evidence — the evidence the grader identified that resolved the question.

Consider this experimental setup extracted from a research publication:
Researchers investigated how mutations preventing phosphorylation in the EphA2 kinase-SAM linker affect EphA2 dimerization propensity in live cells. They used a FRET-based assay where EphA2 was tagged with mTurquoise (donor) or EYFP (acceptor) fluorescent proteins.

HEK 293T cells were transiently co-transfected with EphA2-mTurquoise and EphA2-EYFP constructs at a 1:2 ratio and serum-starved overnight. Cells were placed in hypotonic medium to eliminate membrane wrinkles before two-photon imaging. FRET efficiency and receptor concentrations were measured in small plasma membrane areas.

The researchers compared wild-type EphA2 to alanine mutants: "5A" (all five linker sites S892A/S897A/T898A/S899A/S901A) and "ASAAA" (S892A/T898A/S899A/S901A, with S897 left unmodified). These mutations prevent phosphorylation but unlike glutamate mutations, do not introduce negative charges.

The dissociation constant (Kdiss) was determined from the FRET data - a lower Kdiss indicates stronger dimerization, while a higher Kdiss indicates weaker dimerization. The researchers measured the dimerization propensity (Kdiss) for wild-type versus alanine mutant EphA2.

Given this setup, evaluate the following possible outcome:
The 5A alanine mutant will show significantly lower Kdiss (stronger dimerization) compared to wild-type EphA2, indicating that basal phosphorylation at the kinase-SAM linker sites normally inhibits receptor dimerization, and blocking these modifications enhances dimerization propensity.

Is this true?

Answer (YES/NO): NO